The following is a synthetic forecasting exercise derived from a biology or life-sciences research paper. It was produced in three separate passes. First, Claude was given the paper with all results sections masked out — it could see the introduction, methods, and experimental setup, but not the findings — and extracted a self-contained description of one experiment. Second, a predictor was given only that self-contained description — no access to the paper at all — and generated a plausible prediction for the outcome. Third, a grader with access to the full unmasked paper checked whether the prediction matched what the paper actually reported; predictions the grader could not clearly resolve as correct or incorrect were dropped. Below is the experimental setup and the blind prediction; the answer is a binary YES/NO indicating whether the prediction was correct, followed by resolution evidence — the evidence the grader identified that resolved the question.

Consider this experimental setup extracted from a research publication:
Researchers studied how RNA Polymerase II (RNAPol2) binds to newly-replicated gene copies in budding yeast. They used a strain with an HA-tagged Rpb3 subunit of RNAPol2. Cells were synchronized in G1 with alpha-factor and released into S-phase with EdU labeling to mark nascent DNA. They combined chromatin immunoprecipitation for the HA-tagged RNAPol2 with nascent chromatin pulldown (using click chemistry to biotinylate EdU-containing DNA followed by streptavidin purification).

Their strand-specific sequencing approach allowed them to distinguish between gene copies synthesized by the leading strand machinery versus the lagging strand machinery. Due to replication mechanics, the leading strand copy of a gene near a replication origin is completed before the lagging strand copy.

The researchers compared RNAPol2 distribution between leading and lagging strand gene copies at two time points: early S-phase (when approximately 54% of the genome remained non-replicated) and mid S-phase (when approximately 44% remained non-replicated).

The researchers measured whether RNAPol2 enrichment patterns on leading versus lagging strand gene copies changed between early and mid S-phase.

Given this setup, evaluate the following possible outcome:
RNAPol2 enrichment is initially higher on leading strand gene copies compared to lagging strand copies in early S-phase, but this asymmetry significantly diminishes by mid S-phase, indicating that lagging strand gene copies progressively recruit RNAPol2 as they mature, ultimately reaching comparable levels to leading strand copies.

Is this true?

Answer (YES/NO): NO